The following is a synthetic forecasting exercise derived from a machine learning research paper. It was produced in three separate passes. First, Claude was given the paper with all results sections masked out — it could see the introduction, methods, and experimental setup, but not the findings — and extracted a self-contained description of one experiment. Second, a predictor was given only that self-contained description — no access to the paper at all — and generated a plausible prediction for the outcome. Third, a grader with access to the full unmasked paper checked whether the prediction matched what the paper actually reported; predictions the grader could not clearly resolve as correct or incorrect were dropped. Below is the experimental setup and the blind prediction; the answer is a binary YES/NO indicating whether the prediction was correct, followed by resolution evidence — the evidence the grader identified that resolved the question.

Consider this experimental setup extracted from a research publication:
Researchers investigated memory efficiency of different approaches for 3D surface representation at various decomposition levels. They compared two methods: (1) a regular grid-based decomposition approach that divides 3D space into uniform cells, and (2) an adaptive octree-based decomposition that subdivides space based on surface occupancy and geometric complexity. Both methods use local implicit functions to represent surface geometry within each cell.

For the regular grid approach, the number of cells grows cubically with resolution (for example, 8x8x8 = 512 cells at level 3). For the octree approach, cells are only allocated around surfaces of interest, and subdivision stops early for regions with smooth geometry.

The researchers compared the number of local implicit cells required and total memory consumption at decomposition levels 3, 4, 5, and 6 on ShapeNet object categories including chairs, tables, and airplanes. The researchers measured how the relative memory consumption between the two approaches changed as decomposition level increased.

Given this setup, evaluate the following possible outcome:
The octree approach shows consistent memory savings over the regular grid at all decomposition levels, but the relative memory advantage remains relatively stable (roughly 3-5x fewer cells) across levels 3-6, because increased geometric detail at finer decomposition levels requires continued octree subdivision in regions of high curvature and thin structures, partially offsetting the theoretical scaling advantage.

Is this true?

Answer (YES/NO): NO